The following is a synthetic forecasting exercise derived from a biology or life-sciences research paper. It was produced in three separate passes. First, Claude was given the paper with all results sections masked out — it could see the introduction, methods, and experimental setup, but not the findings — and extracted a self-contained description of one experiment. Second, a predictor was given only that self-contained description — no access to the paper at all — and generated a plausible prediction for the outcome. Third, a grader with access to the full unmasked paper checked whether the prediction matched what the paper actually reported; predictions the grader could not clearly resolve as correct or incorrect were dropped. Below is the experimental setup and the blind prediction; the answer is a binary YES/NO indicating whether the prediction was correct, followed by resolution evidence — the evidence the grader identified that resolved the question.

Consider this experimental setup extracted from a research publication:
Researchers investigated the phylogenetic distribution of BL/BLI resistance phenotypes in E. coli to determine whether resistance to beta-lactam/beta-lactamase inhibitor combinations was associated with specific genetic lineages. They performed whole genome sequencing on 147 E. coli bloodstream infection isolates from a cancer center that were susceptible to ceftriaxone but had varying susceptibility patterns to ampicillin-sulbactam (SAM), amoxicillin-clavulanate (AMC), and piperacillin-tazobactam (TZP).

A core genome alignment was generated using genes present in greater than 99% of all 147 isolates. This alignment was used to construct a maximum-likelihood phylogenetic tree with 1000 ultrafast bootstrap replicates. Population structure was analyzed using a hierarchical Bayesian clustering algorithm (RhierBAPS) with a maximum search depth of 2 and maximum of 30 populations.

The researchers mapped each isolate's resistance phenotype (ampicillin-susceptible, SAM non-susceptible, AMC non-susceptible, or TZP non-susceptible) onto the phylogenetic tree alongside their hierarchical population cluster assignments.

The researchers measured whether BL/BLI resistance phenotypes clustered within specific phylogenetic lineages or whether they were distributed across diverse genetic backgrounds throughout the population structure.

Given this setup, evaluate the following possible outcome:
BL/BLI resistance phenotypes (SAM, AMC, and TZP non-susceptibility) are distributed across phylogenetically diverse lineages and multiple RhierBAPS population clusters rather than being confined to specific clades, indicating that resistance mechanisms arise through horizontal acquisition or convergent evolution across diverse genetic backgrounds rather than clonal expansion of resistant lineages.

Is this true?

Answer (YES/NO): YES